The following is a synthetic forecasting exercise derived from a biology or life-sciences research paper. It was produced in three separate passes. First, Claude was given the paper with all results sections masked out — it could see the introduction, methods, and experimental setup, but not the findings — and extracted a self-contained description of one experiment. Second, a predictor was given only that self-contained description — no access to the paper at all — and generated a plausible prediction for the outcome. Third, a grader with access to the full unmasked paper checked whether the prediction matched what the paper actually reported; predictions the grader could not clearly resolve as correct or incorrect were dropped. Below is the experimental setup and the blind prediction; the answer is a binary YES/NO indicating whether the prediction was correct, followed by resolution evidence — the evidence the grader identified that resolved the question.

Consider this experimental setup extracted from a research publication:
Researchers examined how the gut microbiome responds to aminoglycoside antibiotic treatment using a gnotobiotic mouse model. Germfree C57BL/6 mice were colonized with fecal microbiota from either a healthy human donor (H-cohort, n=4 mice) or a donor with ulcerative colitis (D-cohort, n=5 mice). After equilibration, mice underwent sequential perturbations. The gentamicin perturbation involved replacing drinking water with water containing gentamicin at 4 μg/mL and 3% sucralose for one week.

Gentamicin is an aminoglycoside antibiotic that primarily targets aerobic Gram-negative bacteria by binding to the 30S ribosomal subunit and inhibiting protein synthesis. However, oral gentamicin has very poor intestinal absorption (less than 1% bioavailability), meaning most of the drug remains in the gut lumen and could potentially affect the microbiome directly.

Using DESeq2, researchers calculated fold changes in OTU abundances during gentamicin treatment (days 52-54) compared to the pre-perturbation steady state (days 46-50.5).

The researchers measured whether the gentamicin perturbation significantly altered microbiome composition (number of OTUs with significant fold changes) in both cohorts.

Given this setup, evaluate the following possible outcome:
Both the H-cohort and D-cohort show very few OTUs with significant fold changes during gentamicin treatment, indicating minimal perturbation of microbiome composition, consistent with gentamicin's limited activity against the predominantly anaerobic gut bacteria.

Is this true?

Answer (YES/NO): YES